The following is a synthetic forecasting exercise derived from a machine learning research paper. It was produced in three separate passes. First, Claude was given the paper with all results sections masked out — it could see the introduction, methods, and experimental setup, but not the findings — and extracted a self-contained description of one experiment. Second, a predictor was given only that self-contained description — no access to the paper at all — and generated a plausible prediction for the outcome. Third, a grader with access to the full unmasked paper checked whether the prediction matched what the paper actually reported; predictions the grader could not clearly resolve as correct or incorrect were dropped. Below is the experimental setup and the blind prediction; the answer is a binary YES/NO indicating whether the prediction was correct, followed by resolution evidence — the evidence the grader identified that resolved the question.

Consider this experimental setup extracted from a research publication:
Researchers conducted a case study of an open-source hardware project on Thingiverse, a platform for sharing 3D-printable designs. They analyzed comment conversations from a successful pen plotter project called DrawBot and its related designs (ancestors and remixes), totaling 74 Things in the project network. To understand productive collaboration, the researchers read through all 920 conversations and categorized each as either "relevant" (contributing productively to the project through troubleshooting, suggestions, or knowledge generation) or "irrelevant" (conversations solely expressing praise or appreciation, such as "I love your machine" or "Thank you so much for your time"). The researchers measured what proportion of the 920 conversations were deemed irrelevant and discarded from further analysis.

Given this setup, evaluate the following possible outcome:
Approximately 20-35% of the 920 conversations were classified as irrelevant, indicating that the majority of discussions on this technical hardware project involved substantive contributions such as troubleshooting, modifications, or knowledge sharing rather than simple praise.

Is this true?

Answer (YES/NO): NO